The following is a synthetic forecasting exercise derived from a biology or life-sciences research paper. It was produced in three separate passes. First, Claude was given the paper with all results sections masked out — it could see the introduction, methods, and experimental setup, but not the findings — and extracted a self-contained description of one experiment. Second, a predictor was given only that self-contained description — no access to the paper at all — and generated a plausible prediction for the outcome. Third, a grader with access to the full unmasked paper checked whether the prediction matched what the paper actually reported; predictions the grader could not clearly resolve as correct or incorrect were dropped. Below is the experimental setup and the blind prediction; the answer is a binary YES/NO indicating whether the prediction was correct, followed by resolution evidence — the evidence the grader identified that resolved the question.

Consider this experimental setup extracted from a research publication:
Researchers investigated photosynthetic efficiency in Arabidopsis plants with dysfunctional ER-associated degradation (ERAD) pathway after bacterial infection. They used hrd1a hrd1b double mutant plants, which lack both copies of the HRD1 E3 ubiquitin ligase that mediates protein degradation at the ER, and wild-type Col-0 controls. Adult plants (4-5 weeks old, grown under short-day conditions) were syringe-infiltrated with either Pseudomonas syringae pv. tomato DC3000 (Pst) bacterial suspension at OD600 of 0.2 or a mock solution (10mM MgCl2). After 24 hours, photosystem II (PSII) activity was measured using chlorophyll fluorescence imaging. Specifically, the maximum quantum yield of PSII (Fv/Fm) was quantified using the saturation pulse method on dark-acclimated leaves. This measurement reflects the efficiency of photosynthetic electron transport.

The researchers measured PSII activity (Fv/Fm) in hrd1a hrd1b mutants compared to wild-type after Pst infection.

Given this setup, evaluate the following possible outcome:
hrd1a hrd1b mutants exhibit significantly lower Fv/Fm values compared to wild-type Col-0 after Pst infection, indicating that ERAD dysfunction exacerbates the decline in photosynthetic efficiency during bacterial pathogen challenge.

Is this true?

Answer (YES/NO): YES